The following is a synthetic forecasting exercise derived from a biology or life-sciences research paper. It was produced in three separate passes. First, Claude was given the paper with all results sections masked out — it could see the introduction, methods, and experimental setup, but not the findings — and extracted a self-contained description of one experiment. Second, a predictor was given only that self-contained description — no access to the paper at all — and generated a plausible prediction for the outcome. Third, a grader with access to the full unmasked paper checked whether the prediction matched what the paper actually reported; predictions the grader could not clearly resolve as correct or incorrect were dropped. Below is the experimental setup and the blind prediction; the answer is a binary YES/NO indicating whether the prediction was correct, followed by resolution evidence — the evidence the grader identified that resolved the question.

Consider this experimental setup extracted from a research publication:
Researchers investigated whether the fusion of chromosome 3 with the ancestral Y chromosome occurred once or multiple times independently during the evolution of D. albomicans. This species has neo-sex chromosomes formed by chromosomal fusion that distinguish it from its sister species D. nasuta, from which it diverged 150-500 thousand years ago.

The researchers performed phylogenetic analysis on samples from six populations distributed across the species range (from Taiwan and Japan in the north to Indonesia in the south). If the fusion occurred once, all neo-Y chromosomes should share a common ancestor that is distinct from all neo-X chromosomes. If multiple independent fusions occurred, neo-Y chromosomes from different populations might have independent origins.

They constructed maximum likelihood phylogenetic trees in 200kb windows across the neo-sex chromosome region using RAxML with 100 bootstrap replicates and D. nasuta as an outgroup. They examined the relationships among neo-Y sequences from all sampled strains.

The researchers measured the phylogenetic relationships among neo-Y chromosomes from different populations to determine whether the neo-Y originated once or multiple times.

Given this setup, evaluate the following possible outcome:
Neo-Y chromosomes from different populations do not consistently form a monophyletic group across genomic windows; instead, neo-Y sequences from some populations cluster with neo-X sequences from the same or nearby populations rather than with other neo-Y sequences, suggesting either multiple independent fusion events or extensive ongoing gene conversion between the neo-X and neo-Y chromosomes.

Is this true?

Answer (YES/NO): NO